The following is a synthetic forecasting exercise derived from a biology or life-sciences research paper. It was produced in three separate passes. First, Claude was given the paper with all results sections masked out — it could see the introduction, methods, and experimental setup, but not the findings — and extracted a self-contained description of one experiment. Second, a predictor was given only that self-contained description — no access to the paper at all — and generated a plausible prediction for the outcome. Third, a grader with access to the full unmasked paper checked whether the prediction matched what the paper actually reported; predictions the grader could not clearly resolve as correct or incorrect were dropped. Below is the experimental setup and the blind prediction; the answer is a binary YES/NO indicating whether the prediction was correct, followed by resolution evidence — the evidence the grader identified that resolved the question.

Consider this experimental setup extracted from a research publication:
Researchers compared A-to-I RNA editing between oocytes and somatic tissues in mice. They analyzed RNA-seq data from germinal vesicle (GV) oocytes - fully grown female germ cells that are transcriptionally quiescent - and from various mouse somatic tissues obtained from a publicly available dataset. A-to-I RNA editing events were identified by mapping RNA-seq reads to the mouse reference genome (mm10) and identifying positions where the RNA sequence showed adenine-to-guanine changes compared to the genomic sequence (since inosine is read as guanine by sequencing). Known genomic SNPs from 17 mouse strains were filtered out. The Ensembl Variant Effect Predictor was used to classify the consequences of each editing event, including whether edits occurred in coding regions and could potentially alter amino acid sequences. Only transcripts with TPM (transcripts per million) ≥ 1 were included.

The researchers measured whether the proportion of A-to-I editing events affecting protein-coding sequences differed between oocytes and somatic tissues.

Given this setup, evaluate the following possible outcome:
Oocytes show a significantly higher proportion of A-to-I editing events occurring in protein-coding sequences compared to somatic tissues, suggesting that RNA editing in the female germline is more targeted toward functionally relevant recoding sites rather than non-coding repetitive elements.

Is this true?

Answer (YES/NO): YES